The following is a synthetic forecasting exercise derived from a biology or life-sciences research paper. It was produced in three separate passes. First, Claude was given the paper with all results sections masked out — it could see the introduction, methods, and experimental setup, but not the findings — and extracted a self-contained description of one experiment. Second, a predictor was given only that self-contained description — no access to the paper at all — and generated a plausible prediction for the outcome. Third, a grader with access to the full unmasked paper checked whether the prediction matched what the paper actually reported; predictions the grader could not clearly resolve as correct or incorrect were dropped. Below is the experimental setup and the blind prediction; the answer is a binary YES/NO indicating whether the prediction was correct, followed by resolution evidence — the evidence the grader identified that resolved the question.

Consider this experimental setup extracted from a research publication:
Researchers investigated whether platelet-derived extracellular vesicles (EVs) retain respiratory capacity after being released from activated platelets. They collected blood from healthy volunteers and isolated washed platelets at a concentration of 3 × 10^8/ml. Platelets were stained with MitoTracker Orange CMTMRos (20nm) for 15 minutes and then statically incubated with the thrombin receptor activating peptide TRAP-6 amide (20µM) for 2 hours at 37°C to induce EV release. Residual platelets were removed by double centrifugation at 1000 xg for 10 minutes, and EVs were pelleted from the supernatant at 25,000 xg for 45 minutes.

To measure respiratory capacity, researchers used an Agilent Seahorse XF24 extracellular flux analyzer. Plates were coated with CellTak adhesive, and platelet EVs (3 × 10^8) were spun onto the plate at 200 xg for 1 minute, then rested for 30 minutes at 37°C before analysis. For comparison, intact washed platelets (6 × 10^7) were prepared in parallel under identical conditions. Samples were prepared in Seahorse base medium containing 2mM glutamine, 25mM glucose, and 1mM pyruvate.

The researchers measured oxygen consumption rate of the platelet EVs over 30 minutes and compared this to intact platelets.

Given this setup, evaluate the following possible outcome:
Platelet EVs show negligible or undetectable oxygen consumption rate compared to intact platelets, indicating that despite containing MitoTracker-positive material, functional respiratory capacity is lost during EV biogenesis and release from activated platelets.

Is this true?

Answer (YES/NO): NO